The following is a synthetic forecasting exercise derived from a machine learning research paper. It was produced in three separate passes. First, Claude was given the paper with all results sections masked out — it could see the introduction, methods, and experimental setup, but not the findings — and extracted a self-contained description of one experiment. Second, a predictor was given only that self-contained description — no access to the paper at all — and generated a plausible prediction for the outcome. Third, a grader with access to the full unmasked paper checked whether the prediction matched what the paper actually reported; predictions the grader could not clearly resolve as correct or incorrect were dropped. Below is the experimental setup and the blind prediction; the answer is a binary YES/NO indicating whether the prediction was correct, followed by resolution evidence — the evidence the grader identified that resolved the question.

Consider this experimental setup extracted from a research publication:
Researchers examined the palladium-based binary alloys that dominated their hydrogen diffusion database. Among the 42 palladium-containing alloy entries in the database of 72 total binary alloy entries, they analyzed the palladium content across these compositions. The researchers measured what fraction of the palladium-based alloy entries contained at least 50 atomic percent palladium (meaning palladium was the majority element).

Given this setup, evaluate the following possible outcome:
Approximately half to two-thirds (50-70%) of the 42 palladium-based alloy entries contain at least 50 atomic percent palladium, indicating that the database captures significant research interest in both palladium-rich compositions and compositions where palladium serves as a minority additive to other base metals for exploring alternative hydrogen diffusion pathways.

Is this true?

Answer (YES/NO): NO